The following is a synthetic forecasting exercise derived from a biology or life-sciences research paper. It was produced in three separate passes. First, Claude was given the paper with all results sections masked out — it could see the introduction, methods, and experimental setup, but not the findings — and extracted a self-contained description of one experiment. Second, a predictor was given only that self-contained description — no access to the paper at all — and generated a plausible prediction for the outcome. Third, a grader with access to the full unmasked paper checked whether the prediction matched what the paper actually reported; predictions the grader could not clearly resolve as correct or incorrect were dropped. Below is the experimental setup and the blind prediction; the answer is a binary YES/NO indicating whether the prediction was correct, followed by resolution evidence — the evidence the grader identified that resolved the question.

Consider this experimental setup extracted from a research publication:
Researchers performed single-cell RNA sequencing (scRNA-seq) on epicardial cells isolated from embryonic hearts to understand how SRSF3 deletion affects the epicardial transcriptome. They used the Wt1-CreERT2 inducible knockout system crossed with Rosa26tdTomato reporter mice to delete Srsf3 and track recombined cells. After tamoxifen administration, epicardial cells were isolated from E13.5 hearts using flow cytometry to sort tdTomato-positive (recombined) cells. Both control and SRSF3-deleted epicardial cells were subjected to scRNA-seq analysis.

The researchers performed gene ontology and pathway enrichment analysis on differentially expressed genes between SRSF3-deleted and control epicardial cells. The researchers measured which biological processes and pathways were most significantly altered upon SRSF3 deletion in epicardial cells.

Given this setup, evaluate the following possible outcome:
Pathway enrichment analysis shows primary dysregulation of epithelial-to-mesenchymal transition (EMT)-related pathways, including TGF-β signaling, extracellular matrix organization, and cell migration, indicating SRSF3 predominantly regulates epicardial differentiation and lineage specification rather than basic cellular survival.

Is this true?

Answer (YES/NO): NO